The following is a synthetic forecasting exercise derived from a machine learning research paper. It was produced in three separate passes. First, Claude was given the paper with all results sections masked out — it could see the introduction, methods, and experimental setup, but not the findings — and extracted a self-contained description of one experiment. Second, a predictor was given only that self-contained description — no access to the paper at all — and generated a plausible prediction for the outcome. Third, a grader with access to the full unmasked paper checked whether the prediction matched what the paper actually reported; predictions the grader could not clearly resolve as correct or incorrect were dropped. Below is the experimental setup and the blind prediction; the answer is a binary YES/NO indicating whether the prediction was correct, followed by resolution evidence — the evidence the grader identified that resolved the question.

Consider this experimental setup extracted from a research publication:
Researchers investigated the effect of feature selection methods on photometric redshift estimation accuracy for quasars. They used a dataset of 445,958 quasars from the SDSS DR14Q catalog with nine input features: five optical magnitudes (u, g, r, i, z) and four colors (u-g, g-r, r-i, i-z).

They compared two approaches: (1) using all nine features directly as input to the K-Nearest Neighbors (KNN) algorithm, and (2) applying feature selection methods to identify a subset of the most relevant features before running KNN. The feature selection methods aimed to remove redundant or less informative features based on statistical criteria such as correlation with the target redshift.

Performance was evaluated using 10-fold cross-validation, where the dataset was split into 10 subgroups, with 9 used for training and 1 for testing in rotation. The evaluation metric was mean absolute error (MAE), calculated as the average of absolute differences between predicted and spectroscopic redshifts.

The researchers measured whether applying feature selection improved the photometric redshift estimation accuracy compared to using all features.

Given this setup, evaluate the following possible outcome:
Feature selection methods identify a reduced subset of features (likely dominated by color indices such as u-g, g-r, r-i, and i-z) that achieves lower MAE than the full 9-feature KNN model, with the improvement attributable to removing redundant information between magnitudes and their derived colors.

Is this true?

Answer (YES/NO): NO